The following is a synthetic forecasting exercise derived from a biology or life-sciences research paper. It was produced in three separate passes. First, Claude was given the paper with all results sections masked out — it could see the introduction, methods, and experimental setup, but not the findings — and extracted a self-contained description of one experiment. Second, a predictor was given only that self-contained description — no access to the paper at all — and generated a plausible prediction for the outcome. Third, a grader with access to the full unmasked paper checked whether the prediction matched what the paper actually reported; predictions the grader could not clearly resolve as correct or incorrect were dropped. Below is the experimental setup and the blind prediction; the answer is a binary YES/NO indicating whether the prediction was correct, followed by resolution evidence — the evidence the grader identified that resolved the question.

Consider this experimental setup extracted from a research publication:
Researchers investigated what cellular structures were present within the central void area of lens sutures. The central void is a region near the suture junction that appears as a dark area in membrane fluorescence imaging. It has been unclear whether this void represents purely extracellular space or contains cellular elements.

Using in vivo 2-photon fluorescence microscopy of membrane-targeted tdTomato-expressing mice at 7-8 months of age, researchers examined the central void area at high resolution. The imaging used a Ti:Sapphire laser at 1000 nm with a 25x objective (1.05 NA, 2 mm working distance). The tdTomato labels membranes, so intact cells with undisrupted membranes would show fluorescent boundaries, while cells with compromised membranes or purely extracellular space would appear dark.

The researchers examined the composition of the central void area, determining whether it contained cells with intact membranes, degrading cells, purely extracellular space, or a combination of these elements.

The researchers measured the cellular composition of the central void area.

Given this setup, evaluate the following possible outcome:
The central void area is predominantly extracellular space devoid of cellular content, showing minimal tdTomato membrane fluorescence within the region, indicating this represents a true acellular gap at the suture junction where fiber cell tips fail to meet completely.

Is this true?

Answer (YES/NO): NO